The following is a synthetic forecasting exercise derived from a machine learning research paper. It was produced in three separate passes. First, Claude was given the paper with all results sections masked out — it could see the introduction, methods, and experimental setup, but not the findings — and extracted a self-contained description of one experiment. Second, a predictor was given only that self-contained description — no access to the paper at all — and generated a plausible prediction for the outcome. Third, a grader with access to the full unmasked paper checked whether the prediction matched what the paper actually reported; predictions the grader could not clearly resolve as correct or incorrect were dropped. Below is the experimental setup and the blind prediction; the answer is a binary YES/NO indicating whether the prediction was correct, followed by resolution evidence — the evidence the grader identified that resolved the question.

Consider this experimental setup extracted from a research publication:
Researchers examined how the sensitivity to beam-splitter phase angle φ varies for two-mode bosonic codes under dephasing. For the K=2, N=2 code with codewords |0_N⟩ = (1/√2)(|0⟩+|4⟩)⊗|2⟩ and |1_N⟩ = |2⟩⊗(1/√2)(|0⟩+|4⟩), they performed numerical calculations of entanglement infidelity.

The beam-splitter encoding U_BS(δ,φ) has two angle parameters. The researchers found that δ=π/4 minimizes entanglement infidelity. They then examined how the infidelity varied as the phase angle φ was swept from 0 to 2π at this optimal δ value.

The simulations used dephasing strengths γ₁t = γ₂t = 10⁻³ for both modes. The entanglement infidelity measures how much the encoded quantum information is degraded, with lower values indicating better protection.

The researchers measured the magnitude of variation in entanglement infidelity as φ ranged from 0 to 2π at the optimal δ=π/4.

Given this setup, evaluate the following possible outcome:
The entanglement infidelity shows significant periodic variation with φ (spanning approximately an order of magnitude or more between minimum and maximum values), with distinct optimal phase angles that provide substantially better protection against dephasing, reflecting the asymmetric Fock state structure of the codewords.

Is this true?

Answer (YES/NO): NO